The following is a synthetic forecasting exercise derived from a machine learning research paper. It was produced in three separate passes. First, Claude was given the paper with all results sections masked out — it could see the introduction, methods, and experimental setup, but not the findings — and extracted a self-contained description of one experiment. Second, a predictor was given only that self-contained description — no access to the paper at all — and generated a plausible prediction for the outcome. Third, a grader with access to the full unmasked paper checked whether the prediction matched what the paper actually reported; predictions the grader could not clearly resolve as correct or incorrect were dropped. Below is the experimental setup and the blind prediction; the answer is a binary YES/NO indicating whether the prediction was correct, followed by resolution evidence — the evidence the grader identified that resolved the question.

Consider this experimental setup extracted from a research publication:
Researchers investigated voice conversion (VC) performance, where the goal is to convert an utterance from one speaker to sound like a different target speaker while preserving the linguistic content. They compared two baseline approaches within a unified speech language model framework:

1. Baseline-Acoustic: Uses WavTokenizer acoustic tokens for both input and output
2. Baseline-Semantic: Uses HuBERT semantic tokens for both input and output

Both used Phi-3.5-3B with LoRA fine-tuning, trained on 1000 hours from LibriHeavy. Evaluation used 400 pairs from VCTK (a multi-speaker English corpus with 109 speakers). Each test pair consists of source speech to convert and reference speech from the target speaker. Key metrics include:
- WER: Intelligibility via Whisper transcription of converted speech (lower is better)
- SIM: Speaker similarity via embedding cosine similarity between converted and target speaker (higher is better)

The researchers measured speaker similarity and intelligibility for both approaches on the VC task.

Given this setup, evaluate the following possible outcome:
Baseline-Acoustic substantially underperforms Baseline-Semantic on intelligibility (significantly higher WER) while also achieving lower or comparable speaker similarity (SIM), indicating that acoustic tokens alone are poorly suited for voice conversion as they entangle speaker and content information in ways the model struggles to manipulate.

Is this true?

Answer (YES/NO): YES